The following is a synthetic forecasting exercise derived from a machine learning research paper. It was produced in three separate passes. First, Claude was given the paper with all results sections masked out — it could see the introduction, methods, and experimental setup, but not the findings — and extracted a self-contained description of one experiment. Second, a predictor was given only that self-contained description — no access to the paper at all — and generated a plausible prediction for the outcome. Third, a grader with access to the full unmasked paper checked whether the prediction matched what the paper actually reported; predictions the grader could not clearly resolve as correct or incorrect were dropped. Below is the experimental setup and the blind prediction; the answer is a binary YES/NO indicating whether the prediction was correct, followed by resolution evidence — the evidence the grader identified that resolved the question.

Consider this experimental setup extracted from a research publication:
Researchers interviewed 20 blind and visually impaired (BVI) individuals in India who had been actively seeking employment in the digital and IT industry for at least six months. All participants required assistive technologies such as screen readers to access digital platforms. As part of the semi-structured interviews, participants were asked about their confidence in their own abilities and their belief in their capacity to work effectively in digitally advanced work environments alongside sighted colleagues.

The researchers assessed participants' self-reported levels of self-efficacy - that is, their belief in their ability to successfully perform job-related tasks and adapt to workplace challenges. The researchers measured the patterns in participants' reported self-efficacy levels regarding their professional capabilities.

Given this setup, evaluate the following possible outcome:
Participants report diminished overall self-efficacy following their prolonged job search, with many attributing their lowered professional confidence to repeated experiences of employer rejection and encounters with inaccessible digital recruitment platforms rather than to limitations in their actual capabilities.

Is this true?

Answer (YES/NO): NO